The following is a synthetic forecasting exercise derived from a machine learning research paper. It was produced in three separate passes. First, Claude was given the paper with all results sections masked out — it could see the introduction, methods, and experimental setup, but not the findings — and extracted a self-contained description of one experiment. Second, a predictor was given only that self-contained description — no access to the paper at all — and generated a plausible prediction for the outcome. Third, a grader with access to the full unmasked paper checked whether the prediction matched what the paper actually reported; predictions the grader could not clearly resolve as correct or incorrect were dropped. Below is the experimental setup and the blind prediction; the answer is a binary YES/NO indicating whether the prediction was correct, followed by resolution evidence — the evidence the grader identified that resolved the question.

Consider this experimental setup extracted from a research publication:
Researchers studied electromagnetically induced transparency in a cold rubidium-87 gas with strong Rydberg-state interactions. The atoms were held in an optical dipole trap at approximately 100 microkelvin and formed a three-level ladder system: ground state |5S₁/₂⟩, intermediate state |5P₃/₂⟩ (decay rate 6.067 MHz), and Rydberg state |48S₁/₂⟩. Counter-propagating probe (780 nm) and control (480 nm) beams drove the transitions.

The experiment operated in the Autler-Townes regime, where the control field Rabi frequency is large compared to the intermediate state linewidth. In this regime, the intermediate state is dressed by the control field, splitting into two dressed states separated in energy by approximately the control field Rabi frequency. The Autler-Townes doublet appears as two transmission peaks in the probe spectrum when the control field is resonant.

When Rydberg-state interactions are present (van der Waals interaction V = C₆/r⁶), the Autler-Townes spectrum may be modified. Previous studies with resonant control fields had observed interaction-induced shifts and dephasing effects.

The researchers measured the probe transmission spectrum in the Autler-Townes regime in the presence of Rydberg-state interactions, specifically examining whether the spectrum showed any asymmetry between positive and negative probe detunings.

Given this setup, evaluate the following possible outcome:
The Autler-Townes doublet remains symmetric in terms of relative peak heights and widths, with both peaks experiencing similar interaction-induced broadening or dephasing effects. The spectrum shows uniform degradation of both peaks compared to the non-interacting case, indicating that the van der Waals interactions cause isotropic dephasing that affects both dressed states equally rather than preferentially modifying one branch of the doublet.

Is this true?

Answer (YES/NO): NO